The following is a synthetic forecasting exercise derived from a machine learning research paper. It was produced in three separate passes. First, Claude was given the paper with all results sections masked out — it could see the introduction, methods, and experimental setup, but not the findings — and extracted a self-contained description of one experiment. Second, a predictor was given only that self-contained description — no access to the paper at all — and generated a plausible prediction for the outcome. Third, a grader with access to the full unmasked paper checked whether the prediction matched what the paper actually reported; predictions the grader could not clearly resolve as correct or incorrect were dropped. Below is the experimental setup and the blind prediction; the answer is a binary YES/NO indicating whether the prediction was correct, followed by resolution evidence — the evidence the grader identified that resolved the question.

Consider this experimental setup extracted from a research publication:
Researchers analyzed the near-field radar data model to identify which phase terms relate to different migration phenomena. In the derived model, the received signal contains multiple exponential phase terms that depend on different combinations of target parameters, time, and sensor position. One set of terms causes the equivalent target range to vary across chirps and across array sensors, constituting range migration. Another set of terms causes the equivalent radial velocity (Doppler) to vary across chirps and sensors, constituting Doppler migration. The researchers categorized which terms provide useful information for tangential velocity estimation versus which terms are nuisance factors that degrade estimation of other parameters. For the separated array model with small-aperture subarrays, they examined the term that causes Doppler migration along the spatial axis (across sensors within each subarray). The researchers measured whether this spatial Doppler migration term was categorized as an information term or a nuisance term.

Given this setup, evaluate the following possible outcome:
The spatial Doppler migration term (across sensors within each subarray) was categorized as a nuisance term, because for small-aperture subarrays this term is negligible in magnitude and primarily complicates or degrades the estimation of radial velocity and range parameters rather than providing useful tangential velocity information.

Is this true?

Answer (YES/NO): NO